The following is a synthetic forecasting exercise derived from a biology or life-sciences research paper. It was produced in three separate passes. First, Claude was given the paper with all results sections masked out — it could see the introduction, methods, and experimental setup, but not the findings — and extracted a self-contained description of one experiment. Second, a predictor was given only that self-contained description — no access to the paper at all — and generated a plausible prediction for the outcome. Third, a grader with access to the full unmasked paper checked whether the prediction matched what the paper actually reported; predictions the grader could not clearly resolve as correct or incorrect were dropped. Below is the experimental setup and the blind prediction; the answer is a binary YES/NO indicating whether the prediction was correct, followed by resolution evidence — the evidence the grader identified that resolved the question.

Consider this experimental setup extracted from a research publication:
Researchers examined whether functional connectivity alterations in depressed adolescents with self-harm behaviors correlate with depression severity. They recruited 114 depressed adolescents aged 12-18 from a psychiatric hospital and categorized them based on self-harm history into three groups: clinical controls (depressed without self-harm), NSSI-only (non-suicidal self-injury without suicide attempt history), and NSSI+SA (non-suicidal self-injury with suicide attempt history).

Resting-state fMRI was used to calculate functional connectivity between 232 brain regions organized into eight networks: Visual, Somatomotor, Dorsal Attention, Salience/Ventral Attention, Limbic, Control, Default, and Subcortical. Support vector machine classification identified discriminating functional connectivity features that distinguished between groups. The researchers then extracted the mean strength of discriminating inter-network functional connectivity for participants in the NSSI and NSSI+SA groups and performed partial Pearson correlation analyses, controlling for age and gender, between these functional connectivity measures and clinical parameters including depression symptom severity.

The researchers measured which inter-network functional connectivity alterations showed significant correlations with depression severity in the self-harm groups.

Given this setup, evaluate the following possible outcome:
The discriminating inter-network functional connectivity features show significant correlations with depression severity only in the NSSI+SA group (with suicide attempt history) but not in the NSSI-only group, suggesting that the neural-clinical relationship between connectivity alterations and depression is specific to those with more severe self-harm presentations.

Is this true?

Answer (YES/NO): YES